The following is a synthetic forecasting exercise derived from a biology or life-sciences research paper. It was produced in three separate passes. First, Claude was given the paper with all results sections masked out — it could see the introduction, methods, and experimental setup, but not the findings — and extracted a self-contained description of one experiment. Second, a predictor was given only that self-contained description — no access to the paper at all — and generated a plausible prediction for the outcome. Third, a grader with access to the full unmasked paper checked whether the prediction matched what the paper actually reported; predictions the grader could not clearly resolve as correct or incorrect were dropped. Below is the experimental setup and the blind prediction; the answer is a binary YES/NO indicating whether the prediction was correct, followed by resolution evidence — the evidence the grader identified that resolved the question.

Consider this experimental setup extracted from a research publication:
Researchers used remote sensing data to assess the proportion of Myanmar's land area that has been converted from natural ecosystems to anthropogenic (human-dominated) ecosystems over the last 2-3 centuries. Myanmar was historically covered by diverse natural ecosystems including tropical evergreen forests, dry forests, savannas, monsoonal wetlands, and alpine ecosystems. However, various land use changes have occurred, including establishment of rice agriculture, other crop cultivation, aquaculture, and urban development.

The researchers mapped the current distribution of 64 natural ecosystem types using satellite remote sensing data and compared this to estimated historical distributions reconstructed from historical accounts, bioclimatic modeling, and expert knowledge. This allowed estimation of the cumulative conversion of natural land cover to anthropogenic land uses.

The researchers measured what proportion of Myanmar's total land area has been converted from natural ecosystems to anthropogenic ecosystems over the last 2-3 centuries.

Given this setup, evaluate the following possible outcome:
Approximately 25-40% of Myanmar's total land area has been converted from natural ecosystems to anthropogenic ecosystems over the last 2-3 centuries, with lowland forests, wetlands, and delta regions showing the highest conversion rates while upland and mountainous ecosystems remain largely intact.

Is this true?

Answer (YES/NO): YES